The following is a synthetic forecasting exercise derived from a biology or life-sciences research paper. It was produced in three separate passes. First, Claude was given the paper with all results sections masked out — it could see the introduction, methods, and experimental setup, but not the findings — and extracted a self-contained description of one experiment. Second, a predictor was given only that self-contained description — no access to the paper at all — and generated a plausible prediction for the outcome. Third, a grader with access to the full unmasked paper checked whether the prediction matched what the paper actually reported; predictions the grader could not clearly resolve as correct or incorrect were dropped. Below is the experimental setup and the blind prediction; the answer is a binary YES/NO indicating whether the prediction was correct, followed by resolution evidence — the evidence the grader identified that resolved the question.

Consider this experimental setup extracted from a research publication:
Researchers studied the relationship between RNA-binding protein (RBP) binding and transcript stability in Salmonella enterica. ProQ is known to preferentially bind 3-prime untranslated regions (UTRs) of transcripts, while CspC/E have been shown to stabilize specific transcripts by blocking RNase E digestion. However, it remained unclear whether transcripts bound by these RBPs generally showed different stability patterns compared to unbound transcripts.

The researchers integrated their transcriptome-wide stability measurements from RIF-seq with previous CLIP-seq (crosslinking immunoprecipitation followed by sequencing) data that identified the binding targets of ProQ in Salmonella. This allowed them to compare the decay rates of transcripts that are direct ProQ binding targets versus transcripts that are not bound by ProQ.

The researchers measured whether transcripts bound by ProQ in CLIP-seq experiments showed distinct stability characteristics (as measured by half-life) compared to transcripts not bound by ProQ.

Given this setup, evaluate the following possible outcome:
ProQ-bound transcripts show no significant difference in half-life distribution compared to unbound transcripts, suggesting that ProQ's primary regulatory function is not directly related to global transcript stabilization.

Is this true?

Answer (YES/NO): NO